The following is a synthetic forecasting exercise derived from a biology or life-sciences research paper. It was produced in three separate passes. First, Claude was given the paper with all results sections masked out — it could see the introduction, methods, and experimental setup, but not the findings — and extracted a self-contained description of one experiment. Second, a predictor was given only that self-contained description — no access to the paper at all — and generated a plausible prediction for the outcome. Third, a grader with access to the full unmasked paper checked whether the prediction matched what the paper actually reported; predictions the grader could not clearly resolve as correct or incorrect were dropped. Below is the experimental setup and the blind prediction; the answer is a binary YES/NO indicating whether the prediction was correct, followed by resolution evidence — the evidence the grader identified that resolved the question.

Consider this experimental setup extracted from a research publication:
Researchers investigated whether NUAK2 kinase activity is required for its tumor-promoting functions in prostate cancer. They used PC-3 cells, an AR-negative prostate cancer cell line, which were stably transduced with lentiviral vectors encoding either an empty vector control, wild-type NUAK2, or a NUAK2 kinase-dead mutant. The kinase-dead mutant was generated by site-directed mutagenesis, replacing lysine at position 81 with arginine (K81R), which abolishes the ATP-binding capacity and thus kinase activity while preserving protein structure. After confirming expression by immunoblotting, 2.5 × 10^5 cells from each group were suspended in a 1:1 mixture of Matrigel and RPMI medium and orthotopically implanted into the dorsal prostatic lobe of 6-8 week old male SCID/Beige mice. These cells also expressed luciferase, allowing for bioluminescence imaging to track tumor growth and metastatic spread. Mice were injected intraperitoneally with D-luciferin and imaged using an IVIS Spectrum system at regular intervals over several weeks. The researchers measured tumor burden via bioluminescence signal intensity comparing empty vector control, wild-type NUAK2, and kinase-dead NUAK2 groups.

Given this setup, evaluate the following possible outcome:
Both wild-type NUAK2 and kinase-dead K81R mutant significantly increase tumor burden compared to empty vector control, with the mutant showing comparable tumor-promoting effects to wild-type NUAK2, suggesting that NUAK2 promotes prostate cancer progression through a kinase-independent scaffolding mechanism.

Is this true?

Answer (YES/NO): NO